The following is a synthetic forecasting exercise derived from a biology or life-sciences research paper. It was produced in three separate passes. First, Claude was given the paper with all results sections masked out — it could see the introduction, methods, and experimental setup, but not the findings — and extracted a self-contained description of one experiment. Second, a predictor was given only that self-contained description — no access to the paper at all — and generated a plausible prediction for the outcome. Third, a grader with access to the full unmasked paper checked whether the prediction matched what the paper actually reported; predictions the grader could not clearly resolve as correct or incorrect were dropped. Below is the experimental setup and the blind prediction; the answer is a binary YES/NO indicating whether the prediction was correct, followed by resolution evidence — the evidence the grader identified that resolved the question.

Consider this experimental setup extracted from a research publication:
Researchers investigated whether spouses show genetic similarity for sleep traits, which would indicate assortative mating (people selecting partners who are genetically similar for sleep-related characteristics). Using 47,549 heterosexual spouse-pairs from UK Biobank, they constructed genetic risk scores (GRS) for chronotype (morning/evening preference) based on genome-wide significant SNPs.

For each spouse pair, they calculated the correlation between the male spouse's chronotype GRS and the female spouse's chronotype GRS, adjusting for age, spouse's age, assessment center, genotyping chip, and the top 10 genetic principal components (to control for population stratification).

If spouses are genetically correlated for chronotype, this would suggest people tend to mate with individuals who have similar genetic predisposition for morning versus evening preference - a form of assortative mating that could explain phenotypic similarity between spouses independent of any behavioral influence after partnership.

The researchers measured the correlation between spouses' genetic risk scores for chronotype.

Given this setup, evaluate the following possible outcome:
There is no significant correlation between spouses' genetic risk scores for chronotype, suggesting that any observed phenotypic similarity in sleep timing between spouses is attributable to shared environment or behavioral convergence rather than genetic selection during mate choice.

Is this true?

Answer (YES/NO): YES